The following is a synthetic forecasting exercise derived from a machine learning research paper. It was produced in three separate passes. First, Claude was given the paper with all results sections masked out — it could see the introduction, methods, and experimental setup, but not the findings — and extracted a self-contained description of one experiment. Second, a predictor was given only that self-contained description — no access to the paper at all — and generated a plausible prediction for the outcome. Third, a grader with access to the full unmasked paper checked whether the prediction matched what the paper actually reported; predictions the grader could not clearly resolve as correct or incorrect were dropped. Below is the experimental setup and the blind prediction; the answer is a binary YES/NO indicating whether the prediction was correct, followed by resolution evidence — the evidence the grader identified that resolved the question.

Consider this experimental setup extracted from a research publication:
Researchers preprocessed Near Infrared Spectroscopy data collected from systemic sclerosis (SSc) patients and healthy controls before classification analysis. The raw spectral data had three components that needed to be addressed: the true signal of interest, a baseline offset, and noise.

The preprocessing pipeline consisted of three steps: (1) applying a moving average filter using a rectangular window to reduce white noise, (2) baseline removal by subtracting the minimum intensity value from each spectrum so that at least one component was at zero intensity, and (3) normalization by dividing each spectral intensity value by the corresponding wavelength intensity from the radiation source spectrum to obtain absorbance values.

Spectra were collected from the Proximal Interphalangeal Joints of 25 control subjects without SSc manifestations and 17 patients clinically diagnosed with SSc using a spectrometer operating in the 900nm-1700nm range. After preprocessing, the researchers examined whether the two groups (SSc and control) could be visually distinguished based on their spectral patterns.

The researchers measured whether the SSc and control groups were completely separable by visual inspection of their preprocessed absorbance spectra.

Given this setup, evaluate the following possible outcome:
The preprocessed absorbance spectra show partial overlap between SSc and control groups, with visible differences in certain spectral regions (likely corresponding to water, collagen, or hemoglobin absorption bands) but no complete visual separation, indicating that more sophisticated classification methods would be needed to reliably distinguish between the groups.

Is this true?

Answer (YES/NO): YES